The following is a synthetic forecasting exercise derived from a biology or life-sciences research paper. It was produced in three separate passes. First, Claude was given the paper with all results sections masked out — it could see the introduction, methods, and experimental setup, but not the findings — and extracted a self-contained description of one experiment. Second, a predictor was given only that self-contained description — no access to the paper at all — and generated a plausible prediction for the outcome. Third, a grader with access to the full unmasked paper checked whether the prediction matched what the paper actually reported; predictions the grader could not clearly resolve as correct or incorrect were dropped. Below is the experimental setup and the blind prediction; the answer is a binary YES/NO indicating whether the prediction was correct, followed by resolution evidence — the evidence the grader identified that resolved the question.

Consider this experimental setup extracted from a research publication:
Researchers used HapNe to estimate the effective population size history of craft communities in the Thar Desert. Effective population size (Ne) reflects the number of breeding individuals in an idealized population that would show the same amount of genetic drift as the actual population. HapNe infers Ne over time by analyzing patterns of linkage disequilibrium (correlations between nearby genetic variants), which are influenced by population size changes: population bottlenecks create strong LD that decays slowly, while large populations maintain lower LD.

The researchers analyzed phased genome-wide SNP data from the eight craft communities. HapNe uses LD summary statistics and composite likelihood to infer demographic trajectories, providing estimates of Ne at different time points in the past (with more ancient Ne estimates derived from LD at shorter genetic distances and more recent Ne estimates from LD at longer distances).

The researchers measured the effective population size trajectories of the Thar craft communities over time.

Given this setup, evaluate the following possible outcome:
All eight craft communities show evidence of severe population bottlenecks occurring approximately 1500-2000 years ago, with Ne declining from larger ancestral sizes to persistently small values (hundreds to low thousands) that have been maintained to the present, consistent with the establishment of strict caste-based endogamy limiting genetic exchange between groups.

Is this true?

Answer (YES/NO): NO